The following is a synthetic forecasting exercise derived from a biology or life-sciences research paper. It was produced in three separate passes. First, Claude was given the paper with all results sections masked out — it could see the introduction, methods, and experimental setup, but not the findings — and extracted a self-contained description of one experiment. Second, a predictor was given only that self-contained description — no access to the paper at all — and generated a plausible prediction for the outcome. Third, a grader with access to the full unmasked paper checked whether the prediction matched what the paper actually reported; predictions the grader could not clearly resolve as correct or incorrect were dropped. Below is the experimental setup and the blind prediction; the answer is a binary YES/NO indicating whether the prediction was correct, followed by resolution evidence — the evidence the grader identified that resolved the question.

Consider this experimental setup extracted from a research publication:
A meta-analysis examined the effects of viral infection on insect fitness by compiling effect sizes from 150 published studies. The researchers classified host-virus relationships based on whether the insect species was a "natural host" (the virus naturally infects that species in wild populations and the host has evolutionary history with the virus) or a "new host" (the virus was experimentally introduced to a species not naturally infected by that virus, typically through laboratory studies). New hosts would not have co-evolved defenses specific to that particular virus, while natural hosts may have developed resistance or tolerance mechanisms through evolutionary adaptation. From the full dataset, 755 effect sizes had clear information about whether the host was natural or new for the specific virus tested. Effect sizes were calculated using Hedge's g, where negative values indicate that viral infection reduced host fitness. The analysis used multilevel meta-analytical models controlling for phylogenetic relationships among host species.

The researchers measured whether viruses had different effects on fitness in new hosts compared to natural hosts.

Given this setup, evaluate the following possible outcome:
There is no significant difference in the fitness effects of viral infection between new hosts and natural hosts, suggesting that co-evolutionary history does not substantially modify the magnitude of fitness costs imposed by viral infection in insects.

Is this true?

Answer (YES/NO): YES